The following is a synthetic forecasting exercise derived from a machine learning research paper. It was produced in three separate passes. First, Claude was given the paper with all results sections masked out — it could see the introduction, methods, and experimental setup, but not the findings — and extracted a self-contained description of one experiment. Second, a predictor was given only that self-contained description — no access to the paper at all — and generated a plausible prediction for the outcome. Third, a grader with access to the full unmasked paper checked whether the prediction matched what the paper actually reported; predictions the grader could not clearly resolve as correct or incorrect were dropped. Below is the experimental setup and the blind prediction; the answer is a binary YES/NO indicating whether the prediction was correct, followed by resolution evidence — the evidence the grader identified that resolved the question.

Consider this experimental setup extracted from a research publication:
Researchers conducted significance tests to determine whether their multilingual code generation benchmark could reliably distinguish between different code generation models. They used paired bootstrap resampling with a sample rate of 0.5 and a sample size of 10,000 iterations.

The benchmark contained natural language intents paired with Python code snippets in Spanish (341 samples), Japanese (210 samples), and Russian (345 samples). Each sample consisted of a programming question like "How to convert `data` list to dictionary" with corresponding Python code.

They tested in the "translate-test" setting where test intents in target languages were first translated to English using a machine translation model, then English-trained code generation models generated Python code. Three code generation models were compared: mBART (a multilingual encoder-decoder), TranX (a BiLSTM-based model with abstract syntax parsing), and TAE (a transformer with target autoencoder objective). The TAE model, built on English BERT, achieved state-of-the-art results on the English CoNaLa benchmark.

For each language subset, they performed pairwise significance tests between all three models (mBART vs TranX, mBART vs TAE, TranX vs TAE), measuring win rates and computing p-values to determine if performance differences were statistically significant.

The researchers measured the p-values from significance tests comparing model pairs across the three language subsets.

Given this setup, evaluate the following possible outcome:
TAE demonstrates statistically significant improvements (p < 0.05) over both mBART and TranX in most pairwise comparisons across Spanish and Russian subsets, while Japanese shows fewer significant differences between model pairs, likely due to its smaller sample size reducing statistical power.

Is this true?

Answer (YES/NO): NO